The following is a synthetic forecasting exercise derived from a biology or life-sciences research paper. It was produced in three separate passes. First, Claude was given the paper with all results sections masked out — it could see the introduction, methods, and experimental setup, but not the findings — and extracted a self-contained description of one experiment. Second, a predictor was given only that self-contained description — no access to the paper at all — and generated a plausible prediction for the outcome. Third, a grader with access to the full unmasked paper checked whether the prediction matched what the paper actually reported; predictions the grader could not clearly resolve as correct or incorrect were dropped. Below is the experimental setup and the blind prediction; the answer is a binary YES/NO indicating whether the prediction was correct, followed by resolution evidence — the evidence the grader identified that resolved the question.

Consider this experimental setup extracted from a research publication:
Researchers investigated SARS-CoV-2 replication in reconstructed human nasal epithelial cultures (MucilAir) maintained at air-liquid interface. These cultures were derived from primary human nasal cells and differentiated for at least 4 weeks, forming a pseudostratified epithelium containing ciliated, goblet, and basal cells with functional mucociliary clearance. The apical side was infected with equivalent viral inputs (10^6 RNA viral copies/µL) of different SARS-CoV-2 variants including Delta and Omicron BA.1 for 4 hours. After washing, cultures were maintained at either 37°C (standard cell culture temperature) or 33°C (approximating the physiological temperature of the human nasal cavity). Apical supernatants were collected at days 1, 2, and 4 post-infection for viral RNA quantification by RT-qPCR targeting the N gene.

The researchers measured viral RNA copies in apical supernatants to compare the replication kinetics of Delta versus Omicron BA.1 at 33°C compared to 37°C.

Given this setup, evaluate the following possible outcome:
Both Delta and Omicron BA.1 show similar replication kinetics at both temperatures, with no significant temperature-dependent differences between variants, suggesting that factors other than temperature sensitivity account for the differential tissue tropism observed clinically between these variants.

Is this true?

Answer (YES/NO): NO